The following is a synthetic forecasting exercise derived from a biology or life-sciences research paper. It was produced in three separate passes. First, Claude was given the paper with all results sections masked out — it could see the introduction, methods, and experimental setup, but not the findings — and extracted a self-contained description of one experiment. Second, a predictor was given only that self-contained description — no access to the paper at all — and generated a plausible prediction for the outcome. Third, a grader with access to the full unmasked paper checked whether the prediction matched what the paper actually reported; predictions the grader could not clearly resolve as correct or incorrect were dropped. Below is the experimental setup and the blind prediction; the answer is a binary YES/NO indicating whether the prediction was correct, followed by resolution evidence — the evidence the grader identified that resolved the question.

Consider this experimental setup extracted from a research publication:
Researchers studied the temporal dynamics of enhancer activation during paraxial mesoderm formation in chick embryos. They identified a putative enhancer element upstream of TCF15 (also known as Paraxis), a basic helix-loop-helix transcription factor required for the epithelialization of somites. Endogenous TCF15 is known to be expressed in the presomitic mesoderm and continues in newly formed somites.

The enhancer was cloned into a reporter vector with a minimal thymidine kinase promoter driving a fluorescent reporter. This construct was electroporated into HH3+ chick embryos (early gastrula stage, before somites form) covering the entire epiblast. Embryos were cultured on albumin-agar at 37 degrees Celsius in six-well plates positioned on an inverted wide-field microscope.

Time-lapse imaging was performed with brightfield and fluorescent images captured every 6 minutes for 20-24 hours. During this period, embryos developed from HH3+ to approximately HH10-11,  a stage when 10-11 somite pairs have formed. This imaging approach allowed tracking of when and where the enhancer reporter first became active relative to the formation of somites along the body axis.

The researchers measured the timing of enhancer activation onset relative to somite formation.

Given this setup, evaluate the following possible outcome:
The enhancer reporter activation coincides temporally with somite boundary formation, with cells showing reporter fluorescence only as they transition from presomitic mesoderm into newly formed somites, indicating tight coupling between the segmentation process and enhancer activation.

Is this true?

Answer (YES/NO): NO